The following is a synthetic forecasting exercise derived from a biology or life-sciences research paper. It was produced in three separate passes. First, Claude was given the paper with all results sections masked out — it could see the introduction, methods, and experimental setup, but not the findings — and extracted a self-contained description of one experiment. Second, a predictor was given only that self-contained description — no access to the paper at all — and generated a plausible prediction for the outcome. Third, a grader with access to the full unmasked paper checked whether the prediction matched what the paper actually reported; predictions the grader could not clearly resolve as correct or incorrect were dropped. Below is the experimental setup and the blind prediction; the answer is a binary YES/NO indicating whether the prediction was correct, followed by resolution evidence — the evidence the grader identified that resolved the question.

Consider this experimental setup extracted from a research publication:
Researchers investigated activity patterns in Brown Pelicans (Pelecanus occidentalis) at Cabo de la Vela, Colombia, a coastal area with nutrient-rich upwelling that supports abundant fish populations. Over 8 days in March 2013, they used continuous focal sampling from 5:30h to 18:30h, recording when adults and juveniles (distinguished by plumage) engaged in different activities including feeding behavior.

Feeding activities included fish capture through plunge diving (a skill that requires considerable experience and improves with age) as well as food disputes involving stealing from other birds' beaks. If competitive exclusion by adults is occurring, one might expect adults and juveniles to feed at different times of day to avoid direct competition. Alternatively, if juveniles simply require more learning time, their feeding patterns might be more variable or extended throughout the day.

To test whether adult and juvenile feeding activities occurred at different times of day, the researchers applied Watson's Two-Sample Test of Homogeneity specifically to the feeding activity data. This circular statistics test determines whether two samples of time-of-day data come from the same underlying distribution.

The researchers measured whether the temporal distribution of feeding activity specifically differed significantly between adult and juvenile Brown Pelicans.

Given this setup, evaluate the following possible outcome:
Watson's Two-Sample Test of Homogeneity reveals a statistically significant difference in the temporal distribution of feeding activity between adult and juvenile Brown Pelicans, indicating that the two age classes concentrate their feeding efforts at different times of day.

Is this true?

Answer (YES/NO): YES